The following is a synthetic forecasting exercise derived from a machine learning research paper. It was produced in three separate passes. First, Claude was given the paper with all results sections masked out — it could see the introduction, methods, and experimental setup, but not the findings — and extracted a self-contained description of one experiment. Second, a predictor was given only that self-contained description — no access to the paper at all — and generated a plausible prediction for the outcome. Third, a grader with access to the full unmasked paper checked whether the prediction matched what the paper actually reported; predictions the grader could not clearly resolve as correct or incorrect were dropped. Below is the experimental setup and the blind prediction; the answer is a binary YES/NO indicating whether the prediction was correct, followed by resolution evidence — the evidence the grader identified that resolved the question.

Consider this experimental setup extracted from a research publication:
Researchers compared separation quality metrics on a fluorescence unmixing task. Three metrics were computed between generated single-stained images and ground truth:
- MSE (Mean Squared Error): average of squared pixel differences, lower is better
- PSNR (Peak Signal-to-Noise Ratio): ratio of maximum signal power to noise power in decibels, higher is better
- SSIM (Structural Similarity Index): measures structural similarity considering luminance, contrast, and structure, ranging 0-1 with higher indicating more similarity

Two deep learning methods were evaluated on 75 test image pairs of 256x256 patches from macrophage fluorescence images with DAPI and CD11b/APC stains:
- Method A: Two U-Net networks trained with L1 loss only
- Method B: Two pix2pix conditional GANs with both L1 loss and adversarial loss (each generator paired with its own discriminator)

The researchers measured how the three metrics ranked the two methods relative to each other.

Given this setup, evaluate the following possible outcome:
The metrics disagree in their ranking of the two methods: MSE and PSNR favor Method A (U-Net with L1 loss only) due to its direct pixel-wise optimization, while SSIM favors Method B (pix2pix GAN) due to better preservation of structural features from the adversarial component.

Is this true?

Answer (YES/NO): NO